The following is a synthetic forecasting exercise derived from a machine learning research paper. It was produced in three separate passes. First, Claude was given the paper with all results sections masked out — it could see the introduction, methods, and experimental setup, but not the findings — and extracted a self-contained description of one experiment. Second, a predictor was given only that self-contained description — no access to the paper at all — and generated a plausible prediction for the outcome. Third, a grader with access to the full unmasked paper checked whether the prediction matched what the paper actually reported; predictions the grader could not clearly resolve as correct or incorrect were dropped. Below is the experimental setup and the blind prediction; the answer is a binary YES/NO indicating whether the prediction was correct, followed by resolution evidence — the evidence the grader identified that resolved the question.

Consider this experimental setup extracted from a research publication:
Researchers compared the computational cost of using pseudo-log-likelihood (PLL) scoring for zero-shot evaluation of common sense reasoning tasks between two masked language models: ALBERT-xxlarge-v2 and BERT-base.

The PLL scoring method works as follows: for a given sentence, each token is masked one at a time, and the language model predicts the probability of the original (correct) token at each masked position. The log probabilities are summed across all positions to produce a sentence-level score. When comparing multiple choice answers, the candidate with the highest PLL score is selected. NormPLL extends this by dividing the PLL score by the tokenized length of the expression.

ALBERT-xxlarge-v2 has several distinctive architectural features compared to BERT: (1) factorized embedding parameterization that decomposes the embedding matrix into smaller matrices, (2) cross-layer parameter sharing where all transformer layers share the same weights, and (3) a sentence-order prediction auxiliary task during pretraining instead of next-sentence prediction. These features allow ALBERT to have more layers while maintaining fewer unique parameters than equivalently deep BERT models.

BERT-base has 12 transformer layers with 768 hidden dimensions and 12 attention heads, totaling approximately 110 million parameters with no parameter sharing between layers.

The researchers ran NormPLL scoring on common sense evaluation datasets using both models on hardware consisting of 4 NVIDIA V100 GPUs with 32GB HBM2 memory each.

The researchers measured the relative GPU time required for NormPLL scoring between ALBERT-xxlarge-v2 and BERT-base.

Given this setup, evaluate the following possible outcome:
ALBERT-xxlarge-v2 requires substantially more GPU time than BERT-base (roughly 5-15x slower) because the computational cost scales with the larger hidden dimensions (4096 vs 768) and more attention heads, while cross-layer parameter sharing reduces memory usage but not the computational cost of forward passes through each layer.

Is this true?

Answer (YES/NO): YES